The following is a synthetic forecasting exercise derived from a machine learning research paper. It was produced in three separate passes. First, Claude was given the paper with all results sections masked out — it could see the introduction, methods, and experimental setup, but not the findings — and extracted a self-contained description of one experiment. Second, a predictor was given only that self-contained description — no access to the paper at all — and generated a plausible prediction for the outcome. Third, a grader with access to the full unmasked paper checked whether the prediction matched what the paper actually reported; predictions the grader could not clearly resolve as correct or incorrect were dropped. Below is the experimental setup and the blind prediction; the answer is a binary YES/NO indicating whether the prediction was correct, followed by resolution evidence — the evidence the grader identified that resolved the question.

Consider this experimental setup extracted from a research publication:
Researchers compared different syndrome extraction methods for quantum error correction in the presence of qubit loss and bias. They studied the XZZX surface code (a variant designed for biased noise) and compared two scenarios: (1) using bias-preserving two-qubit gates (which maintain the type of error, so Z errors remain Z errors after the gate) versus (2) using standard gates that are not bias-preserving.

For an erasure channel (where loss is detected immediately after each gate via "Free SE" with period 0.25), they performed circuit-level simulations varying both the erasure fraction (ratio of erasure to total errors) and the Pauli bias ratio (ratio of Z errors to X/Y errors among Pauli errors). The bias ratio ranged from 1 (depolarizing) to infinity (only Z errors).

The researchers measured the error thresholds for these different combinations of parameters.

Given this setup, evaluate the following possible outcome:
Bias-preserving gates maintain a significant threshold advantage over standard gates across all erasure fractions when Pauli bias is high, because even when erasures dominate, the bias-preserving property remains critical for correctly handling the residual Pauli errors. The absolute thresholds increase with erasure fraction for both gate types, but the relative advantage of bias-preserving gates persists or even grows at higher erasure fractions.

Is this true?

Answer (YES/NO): NO